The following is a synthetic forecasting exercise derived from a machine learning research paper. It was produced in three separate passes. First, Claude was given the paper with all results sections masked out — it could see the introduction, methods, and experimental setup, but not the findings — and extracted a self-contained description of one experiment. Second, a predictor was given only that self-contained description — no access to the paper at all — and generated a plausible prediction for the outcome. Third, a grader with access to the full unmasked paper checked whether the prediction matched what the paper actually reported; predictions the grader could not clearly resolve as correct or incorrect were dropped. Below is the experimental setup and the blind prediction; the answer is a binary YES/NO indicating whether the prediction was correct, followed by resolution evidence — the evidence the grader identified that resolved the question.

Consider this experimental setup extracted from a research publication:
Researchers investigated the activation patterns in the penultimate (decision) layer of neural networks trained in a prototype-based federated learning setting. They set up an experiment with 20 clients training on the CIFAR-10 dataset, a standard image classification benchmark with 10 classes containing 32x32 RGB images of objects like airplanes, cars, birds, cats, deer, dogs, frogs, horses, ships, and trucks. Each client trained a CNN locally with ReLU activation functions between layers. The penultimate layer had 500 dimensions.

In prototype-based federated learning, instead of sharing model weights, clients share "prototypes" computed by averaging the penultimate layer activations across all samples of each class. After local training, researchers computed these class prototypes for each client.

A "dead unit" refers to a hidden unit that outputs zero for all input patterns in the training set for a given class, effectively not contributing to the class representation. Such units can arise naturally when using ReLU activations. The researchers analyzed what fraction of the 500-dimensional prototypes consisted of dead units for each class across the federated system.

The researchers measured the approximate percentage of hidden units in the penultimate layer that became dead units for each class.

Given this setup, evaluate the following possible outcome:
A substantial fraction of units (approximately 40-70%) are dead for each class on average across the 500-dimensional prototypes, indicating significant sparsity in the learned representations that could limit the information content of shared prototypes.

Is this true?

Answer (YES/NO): YES